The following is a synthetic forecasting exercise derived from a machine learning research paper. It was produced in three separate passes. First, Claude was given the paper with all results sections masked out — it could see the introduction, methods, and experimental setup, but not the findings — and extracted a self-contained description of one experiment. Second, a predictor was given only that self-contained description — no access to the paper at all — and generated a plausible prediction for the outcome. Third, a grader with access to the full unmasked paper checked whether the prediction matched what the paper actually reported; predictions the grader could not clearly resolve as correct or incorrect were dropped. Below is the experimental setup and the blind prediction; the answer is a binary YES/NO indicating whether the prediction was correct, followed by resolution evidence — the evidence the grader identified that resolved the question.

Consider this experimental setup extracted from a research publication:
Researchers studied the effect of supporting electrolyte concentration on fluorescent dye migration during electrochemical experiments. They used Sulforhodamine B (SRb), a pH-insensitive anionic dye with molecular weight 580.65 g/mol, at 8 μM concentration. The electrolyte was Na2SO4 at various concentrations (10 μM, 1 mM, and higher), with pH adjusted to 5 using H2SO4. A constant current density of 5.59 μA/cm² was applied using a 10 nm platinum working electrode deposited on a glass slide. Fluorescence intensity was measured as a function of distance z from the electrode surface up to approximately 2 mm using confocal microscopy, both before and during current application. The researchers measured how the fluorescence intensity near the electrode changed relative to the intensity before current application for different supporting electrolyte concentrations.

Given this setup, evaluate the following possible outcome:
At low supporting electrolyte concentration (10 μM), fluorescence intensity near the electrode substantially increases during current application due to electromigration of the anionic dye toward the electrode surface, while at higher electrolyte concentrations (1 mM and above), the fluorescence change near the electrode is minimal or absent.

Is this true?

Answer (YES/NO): NO